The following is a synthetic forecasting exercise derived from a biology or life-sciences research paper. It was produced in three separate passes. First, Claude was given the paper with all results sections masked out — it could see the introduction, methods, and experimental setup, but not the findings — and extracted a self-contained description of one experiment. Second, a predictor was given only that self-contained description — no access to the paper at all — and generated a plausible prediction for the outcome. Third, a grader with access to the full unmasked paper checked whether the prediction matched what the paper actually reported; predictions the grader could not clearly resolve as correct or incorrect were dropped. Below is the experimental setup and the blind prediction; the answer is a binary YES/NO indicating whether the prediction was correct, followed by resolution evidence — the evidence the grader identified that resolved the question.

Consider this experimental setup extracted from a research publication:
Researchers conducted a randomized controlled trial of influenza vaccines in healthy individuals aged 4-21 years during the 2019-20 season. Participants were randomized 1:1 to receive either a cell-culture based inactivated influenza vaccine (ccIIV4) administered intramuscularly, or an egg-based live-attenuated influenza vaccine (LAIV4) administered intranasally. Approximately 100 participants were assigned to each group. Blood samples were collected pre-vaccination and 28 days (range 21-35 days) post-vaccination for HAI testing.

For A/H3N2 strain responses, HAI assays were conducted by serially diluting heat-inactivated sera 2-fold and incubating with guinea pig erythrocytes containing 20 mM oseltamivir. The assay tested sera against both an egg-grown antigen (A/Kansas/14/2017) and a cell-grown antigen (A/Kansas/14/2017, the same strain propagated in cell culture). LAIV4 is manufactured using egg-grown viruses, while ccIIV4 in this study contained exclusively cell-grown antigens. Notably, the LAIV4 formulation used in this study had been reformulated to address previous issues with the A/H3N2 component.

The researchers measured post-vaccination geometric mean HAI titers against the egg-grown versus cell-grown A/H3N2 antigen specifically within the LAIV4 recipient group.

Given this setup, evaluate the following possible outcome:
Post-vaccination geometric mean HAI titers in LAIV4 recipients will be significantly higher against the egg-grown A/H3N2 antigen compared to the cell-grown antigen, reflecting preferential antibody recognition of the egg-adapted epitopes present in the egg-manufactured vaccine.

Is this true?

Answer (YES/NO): YES